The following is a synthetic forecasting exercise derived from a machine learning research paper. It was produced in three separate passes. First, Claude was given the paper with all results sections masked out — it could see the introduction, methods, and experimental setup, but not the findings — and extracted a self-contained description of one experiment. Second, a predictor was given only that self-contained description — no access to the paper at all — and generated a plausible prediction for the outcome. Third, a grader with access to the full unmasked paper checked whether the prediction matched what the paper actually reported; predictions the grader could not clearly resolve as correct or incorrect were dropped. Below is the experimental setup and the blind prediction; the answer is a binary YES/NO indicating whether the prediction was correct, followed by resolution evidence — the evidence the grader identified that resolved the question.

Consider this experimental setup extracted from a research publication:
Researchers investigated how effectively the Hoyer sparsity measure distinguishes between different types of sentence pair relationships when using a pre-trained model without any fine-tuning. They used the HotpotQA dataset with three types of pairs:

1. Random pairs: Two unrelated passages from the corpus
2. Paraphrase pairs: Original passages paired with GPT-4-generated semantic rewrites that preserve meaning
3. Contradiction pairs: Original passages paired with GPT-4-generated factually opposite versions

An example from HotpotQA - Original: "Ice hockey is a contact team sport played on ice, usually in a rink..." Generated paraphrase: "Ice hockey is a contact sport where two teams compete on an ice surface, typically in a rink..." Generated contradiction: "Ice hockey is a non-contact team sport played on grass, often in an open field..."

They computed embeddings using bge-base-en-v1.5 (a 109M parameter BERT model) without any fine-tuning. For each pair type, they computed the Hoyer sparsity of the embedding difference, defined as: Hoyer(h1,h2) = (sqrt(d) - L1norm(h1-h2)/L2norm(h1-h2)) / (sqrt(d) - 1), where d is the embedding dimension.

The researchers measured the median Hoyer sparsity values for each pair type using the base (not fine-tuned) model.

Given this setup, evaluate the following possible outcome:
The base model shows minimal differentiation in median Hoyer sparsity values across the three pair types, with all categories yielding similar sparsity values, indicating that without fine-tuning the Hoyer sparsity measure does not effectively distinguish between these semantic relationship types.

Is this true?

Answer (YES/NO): YES